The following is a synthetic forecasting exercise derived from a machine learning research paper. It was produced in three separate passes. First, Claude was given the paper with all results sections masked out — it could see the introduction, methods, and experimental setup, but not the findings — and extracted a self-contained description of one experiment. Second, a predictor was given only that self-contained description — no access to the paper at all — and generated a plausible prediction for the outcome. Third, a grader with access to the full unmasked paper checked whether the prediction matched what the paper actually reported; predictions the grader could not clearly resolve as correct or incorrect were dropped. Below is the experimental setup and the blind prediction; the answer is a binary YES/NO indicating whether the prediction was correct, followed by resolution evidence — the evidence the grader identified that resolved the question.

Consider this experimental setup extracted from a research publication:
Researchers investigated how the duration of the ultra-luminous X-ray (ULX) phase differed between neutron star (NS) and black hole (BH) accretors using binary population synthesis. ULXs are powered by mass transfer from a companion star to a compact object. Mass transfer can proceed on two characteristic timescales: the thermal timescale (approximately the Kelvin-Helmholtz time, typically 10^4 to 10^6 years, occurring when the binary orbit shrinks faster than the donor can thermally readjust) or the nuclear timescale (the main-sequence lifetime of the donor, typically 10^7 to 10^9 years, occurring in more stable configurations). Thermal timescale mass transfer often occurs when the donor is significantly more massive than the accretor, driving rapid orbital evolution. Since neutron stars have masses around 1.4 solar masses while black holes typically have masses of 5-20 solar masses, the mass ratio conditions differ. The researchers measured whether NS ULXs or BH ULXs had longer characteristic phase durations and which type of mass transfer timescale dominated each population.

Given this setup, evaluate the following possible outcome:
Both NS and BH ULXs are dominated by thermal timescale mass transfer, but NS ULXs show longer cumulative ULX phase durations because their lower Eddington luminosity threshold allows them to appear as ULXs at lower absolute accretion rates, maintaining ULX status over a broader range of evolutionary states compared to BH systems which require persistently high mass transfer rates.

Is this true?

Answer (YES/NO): NO